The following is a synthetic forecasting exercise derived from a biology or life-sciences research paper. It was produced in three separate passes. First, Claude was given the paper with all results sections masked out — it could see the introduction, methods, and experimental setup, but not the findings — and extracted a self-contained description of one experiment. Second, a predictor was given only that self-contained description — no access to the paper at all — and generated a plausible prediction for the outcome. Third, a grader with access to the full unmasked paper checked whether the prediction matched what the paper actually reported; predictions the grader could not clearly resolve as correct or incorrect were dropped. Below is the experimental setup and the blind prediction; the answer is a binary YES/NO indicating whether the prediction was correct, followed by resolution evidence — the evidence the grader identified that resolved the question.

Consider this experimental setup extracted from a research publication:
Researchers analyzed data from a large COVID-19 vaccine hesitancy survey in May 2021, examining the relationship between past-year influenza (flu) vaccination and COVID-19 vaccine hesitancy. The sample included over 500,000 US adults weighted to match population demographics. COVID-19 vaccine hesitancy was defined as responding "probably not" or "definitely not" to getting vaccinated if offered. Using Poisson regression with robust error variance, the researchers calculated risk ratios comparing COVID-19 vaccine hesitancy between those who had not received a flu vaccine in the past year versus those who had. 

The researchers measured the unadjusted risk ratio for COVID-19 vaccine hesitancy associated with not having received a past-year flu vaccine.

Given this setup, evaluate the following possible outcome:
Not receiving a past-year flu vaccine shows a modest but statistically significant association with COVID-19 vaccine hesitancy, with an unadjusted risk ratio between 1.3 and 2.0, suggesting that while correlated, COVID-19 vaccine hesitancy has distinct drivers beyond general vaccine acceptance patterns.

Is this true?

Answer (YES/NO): NO